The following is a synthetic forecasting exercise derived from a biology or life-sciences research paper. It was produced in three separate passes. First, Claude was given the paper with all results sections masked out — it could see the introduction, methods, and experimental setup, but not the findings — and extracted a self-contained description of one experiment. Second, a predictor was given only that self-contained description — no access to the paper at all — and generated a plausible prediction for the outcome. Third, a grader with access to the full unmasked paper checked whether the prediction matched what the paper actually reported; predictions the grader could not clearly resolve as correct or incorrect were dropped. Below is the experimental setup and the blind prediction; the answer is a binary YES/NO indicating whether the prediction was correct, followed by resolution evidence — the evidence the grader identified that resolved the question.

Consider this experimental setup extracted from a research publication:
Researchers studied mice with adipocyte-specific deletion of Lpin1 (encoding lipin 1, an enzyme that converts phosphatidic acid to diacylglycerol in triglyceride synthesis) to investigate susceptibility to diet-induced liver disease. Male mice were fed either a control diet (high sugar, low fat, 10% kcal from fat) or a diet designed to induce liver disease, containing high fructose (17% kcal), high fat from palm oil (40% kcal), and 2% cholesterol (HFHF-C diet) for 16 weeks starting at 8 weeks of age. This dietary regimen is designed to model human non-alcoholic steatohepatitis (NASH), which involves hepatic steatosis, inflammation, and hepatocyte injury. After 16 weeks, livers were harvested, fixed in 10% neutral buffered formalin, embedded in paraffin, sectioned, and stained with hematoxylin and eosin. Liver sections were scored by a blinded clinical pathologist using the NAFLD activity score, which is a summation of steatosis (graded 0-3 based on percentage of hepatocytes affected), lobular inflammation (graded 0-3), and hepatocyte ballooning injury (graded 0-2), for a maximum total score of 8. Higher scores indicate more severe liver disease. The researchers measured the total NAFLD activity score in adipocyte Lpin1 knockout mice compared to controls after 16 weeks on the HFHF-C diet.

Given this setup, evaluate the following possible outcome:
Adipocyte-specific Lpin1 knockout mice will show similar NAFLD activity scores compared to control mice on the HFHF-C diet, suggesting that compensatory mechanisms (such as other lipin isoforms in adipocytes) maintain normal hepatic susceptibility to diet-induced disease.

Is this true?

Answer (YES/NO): NO